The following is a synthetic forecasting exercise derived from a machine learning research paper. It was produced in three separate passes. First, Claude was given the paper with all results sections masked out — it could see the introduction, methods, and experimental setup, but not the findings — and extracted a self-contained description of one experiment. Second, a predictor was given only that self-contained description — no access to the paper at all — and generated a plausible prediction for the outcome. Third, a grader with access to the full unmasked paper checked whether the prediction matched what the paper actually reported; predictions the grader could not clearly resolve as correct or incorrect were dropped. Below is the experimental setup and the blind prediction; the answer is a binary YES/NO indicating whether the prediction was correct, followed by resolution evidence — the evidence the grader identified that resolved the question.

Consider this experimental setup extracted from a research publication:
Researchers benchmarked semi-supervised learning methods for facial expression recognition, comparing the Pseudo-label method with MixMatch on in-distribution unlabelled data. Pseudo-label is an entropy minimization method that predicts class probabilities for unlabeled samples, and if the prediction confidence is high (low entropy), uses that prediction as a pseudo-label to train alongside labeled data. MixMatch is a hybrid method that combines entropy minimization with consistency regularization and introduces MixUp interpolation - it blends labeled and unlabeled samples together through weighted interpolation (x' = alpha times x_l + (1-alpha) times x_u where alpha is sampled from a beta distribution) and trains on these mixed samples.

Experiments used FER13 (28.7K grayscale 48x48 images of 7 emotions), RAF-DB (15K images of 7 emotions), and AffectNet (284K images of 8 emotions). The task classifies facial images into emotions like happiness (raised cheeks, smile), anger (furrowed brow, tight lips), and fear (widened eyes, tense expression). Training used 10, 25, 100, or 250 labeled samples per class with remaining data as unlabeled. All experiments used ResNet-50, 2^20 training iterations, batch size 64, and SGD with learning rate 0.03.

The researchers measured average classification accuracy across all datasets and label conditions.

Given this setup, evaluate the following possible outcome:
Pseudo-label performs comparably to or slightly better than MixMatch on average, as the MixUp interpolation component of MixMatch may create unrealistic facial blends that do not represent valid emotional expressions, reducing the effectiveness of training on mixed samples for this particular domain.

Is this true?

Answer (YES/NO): NO